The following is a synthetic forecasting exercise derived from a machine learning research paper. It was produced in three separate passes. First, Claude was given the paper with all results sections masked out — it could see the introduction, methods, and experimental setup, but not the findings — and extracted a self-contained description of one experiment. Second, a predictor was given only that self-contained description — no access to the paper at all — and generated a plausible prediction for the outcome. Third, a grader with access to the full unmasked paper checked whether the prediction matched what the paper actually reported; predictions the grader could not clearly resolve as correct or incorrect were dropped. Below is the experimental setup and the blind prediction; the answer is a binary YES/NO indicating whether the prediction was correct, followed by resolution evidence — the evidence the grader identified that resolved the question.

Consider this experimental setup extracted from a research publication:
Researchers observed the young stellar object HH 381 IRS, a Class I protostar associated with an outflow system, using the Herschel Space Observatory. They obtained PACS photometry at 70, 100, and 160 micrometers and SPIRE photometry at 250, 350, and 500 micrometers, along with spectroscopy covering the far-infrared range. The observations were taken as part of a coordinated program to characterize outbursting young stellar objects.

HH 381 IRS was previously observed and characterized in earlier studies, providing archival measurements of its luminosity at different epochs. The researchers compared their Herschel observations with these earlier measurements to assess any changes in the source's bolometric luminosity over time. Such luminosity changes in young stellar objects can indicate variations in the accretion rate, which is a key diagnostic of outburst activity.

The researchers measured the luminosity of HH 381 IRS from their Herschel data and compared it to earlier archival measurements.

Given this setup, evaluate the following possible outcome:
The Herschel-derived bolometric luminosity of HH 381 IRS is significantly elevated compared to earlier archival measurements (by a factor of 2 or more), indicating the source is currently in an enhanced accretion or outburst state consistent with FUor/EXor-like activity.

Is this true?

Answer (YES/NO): YES